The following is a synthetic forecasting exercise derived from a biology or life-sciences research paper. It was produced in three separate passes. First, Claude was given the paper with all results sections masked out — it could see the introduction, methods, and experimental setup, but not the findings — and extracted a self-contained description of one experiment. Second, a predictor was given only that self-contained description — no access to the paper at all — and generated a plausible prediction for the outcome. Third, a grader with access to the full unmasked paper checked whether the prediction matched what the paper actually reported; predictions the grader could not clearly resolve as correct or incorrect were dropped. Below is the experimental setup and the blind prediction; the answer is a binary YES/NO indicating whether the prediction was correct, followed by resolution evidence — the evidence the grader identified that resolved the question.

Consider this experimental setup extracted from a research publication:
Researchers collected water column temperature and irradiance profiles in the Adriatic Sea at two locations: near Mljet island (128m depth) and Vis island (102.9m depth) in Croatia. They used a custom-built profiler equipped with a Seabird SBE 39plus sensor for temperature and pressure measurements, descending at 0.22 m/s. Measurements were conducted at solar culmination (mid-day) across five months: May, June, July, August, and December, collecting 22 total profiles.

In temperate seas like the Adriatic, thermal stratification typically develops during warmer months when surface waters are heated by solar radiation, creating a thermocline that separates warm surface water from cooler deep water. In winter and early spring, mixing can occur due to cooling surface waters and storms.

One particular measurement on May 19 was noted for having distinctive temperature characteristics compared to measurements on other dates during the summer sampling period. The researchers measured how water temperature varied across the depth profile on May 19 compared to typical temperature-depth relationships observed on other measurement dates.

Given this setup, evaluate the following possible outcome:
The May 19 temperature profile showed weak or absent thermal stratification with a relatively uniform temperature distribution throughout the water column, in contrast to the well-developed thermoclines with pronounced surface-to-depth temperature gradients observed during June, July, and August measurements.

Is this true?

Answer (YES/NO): YES